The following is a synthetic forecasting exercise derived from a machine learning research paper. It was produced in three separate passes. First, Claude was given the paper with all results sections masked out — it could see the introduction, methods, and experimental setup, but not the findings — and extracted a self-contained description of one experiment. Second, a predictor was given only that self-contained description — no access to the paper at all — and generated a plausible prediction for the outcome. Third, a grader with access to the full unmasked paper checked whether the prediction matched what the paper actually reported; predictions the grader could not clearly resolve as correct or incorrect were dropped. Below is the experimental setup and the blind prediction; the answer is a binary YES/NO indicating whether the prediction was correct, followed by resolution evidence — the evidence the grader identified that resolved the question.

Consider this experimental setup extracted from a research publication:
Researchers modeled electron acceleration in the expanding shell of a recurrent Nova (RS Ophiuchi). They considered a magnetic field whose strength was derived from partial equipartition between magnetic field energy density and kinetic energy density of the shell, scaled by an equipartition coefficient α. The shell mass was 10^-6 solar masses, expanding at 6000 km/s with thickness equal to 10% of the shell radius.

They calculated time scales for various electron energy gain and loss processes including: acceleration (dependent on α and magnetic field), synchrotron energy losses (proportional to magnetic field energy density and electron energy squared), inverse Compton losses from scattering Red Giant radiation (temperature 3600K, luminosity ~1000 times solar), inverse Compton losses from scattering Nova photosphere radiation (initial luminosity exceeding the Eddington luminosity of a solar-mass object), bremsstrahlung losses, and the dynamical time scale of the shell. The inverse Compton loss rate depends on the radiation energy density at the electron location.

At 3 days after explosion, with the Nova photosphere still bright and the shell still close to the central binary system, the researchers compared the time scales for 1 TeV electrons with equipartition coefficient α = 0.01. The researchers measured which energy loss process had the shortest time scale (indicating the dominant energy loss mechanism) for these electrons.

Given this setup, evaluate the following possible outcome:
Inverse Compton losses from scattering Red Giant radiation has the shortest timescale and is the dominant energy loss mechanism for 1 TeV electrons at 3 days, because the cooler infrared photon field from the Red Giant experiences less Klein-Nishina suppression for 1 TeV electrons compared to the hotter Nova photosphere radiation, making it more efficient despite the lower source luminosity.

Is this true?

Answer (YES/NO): NO